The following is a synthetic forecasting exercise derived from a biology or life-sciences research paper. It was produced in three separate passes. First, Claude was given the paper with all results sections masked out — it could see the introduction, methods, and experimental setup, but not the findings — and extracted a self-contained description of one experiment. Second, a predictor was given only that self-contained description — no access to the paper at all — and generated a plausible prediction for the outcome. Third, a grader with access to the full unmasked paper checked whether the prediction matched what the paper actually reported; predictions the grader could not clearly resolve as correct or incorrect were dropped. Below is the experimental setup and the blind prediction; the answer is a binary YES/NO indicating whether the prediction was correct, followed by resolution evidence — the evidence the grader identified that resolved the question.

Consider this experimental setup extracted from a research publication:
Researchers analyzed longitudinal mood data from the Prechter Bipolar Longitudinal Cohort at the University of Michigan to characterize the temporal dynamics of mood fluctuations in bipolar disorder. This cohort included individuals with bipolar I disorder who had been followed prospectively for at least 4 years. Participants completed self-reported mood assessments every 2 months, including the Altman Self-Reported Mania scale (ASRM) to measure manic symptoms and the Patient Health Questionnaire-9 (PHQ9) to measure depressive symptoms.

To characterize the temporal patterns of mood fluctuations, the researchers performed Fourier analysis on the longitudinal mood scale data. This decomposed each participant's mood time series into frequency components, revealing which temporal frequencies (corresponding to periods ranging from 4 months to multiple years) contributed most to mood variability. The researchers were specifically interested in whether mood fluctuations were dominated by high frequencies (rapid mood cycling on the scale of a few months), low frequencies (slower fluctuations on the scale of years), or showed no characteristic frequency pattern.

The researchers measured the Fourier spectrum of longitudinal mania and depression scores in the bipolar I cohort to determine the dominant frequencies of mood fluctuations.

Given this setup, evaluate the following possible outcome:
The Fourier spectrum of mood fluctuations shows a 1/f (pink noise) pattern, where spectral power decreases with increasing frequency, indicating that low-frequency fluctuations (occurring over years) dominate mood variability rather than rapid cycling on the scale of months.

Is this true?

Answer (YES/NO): YES